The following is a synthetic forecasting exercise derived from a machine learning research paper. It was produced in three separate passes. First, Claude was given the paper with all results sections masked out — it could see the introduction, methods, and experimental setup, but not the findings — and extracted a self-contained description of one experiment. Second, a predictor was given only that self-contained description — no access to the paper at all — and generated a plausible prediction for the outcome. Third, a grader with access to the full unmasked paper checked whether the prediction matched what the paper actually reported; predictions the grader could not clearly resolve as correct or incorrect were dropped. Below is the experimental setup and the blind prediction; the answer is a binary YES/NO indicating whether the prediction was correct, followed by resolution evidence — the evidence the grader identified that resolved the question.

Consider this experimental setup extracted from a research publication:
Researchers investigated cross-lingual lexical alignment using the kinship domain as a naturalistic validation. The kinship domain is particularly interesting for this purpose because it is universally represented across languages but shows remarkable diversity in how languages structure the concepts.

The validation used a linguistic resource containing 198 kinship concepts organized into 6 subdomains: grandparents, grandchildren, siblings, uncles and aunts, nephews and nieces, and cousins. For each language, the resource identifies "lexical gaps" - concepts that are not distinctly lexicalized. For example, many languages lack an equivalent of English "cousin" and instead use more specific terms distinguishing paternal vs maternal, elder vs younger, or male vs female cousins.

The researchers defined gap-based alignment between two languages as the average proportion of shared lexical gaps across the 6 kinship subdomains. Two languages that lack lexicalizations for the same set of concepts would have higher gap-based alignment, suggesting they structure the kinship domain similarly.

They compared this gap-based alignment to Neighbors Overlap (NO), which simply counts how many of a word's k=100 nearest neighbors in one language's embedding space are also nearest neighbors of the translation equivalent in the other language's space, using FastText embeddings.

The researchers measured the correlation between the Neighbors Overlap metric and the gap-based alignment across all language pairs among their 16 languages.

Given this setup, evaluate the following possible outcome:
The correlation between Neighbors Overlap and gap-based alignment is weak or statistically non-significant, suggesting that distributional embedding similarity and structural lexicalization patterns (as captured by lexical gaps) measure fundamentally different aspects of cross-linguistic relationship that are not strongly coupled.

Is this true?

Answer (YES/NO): YES